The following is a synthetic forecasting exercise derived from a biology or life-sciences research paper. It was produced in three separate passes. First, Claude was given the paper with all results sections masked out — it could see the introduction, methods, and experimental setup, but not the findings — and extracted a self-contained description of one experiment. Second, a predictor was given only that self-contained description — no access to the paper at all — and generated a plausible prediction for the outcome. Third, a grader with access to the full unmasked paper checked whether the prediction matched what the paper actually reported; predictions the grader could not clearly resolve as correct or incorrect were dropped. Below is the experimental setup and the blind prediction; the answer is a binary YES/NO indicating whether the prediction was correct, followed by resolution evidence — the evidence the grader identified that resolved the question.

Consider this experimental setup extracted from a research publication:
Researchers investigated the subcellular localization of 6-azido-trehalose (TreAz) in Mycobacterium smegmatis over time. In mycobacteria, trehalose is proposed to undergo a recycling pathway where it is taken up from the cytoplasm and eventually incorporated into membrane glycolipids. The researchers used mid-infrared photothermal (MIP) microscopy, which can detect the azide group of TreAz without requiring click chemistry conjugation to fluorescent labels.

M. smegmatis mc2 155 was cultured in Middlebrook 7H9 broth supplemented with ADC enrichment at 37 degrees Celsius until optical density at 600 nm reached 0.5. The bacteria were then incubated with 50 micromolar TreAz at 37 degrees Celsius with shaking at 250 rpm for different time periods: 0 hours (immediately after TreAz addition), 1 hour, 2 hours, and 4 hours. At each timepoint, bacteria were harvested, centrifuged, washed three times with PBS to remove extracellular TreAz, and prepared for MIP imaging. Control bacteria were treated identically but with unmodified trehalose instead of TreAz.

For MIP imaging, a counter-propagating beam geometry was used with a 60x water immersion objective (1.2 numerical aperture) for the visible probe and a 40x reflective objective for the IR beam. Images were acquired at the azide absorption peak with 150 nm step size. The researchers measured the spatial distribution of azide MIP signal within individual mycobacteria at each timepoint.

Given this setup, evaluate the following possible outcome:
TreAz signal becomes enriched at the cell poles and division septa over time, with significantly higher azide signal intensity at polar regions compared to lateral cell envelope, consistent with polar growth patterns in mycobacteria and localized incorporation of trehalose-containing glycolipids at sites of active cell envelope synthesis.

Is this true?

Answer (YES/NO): NO